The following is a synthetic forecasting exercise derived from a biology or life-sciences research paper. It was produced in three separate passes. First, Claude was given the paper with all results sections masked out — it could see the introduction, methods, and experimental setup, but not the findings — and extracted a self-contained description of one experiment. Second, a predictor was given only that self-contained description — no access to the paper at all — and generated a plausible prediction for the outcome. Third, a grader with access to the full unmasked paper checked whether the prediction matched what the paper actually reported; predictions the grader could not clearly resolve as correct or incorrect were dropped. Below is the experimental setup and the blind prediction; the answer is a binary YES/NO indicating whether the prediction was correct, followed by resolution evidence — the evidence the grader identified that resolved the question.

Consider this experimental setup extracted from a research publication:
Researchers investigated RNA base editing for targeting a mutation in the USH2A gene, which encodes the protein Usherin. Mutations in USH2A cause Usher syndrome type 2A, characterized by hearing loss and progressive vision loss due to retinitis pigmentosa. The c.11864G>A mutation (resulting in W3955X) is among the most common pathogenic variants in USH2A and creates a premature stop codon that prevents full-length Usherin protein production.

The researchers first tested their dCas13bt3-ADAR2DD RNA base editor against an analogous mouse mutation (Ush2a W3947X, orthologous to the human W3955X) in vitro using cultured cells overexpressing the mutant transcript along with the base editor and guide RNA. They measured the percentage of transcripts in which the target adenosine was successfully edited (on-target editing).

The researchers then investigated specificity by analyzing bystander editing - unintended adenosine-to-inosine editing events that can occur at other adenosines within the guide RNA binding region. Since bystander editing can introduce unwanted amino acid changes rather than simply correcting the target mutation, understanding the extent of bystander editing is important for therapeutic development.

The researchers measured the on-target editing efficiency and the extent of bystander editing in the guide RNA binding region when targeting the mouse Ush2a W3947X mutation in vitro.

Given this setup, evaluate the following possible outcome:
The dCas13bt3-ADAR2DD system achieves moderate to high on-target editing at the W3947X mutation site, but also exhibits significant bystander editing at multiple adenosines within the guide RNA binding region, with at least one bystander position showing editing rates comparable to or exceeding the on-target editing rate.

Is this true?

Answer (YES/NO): NO